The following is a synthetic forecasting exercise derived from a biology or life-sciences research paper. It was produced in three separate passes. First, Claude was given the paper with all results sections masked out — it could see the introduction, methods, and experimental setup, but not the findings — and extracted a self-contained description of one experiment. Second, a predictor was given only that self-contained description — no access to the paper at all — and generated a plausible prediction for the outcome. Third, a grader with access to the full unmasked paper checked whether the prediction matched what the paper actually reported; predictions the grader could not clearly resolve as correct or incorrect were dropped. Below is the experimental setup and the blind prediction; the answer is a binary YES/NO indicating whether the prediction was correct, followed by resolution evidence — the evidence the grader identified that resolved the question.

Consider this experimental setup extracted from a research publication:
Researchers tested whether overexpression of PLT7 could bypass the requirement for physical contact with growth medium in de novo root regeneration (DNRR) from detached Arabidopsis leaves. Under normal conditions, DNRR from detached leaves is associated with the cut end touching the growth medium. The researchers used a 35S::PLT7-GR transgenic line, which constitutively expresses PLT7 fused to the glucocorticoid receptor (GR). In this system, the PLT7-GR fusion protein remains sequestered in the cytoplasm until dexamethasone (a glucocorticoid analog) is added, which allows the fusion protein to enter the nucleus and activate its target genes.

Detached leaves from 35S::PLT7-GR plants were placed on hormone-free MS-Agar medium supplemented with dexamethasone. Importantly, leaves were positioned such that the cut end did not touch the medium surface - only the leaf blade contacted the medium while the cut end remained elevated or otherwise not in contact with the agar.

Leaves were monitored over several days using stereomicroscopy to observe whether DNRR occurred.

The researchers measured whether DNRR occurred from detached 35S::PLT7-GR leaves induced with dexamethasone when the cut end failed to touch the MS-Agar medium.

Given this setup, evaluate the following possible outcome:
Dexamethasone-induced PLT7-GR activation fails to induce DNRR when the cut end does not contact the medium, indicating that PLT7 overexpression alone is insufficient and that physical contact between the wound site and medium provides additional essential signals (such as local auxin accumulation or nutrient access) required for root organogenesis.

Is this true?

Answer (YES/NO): NO